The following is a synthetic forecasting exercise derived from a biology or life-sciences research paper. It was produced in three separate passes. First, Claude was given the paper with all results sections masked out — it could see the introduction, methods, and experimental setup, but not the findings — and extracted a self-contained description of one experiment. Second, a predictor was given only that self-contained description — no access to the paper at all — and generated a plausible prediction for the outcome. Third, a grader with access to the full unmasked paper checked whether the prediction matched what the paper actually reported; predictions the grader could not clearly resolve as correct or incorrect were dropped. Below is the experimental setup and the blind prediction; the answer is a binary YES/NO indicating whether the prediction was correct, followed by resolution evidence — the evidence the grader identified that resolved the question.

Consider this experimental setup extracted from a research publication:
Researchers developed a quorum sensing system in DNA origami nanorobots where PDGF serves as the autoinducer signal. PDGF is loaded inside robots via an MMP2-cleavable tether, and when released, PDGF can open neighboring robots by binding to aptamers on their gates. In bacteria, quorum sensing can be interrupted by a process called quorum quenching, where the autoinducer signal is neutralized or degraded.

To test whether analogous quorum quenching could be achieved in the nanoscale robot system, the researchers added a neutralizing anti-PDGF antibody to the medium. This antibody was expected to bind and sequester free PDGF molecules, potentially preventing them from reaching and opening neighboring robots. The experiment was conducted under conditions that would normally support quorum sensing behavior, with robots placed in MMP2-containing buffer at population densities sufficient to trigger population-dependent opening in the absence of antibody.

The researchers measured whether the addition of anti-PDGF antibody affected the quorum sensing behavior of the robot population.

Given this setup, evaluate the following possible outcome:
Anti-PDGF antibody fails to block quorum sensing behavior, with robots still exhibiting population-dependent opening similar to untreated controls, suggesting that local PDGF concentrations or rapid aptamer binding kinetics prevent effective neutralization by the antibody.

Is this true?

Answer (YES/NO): NO